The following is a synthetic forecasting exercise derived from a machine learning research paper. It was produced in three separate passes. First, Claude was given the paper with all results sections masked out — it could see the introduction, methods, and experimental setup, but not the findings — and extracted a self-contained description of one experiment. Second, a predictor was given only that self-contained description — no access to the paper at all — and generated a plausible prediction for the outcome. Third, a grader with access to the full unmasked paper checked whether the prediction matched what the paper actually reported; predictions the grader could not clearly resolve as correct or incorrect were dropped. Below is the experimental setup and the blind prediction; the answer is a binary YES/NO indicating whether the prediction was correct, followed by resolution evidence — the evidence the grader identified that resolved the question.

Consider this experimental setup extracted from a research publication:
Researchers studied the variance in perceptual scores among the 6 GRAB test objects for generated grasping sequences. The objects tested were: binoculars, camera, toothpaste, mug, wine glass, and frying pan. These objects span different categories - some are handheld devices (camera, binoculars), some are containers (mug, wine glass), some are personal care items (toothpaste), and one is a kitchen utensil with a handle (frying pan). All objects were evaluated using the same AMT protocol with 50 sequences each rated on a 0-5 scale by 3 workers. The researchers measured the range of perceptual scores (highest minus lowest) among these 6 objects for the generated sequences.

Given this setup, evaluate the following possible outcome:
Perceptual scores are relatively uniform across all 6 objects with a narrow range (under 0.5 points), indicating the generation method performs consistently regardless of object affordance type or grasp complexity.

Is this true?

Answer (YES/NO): NO